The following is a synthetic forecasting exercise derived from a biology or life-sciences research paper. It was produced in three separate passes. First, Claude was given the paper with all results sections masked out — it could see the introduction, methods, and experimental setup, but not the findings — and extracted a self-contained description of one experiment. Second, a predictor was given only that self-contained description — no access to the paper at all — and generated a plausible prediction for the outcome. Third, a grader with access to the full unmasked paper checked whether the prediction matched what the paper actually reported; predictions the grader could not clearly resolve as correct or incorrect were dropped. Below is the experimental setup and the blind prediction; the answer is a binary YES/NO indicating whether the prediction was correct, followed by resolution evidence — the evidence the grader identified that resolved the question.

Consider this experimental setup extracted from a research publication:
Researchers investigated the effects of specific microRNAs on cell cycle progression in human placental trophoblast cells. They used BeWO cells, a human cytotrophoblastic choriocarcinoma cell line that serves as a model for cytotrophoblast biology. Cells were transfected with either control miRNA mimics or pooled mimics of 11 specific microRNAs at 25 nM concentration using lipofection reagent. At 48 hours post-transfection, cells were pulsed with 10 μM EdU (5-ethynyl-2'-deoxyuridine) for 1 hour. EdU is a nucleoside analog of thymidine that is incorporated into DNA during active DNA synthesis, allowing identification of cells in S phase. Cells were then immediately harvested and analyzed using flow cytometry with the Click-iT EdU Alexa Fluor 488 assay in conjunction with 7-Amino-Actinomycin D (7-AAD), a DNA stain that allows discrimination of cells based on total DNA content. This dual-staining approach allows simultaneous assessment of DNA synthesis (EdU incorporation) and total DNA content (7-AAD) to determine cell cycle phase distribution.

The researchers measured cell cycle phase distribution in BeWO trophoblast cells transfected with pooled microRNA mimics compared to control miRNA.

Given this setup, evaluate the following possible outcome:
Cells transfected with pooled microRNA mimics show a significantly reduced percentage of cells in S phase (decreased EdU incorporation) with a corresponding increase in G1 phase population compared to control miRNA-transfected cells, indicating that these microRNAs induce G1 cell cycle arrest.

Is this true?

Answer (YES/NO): NO